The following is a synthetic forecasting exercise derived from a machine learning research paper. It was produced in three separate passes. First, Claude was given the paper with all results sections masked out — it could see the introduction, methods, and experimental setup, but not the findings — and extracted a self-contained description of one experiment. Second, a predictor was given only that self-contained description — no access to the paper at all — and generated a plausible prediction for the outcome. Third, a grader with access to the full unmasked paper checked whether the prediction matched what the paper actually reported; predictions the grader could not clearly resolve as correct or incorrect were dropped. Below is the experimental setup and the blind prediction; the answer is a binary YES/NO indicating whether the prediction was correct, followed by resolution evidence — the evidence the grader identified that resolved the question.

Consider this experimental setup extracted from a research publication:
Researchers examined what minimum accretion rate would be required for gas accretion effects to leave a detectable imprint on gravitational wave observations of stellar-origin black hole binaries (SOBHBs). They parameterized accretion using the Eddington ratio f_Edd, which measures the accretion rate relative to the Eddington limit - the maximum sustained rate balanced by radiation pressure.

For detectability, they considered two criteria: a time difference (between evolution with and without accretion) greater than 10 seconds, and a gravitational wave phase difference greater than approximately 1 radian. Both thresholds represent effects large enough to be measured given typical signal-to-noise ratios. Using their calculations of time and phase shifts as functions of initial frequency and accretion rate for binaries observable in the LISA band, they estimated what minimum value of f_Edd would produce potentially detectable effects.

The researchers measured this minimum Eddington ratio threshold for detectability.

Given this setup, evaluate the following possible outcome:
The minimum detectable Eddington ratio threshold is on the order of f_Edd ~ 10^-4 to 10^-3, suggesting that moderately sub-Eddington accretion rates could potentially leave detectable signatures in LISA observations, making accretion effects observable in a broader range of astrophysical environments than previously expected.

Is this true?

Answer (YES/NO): NO